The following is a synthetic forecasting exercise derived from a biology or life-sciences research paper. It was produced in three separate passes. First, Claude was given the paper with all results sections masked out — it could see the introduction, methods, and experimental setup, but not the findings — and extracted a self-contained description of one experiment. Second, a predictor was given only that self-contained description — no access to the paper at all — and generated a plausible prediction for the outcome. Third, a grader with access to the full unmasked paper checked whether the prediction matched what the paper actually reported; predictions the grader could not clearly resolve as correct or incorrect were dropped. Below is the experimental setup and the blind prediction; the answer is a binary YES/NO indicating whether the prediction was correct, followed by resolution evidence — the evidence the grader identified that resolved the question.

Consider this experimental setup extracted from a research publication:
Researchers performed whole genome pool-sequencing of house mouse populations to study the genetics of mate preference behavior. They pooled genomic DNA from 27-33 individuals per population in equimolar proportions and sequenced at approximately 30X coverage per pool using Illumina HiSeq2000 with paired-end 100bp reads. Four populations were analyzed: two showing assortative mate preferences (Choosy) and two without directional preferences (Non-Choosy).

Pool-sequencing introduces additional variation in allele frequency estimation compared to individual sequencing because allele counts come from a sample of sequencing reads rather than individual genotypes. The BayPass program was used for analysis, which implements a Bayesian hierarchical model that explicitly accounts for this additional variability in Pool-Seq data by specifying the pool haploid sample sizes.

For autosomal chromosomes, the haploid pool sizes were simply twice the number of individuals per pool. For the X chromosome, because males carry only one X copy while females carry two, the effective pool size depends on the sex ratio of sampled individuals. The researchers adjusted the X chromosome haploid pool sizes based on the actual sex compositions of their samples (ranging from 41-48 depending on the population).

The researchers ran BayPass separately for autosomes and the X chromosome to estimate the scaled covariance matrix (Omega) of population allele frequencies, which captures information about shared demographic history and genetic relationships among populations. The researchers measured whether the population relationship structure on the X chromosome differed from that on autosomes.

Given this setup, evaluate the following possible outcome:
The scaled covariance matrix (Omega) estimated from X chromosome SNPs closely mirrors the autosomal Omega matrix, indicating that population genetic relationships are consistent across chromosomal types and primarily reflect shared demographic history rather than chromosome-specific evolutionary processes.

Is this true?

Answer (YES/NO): YES